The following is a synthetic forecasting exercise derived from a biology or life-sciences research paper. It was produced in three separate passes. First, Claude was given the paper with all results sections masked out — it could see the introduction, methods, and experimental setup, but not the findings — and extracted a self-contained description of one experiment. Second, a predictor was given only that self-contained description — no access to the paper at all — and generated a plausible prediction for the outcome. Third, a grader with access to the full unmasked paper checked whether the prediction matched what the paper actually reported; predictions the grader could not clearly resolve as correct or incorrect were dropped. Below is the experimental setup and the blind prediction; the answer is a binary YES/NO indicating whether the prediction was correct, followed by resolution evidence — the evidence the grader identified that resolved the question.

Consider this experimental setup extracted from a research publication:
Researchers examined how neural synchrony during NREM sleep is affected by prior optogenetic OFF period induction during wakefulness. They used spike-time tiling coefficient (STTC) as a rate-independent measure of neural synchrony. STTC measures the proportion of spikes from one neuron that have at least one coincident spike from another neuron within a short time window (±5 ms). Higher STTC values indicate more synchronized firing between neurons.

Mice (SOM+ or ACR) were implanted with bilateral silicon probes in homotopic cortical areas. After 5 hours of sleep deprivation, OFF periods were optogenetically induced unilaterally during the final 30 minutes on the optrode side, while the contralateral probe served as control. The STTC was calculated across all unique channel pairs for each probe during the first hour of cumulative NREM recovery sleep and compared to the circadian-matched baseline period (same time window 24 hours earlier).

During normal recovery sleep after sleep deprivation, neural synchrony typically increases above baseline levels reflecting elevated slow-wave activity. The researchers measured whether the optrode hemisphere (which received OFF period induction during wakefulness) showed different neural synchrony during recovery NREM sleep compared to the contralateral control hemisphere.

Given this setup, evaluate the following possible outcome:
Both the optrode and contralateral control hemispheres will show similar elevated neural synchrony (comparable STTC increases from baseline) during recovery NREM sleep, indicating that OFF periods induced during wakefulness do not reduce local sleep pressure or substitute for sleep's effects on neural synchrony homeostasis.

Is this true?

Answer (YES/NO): NO